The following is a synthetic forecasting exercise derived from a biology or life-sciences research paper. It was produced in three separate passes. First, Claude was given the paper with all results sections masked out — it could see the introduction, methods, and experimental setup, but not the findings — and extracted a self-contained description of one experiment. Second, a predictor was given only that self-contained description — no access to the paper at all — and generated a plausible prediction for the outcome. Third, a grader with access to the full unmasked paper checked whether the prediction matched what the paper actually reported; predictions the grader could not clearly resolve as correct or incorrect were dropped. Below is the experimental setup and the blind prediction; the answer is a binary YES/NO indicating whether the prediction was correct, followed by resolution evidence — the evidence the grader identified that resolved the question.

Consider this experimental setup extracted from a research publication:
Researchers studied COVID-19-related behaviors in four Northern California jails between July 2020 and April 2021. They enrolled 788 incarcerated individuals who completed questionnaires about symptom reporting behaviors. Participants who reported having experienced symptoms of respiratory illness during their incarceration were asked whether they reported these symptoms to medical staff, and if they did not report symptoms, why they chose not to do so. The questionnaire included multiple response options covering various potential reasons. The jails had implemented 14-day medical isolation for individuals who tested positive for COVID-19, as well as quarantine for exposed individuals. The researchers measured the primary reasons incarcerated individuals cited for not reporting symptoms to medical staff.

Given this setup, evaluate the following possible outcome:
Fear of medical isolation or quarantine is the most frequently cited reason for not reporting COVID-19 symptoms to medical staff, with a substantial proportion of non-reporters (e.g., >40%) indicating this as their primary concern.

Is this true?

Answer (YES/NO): NO